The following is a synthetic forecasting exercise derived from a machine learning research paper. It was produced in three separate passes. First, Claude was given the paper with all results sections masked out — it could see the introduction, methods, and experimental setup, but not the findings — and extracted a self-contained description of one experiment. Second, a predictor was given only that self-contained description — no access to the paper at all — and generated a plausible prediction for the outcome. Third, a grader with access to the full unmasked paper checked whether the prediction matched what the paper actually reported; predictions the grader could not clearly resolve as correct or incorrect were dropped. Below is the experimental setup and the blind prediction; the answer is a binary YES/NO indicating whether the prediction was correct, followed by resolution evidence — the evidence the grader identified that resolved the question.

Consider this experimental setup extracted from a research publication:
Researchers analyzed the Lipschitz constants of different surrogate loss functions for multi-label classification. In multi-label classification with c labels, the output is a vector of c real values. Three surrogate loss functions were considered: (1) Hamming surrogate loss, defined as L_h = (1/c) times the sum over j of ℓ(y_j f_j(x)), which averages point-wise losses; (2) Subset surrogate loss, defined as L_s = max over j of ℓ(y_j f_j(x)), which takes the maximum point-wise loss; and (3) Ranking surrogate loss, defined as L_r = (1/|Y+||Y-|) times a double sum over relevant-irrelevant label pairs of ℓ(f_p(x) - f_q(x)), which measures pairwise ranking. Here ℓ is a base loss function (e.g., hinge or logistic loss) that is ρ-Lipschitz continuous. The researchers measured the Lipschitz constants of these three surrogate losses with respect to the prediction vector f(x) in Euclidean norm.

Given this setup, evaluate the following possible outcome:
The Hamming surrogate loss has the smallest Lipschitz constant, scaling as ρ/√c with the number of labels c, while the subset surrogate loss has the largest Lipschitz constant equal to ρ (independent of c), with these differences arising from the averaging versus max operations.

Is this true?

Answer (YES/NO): NO